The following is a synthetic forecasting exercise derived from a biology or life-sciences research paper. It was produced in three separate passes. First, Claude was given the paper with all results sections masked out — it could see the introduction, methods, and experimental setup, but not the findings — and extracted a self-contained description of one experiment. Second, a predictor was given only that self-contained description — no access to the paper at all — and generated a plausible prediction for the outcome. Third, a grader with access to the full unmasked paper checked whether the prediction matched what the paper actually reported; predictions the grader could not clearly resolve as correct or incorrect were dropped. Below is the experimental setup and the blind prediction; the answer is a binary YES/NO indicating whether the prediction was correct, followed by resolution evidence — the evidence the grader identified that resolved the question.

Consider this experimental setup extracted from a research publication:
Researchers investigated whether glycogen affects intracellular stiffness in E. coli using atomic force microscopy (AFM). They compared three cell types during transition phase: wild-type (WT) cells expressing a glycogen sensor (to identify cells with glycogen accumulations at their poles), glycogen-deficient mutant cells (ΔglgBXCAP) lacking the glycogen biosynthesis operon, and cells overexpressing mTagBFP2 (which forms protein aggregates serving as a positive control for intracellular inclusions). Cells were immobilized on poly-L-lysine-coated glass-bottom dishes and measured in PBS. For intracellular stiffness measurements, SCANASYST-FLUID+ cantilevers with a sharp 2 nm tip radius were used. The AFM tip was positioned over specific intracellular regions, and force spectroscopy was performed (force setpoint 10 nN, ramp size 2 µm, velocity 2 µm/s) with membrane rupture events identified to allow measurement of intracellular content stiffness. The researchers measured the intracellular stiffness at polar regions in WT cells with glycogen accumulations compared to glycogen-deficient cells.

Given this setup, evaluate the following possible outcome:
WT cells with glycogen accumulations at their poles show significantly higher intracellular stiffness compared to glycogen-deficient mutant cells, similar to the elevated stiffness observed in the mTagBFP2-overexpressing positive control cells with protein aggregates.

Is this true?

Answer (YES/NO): NO